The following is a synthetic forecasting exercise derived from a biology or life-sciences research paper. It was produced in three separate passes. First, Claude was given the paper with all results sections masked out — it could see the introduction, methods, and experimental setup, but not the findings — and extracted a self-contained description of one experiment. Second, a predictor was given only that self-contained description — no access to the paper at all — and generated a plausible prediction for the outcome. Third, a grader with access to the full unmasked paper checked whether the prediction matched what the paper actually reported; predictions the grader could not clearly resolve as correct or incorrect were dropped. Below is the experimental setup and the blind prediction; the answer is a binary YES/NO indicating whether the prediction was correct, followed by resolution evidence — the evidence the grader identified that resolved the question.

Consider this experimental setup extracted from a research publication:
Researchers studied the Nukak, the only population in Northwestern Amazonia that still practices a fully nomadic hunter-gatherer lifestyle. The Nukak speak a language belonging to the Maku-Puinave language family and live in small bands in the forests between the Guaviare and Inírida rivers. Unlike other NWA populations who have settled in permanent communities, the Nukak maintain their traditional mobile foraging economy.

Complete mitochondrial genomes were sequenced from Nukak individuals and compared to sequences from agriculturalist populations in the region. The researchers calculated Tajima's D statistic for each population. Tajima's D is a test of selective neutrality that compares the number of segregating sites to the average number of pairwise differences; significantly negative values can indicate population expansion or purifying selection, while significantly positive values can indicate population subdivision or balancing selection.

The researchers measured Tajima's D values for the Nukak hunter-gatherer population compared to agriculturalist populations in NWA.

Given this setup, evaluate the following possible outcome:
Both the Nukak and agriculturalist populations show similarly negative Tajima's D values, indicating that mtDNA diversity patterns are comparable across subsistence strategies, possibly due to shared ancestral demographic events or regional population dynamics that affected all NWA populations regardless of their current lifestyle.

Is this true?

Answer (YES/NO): NO